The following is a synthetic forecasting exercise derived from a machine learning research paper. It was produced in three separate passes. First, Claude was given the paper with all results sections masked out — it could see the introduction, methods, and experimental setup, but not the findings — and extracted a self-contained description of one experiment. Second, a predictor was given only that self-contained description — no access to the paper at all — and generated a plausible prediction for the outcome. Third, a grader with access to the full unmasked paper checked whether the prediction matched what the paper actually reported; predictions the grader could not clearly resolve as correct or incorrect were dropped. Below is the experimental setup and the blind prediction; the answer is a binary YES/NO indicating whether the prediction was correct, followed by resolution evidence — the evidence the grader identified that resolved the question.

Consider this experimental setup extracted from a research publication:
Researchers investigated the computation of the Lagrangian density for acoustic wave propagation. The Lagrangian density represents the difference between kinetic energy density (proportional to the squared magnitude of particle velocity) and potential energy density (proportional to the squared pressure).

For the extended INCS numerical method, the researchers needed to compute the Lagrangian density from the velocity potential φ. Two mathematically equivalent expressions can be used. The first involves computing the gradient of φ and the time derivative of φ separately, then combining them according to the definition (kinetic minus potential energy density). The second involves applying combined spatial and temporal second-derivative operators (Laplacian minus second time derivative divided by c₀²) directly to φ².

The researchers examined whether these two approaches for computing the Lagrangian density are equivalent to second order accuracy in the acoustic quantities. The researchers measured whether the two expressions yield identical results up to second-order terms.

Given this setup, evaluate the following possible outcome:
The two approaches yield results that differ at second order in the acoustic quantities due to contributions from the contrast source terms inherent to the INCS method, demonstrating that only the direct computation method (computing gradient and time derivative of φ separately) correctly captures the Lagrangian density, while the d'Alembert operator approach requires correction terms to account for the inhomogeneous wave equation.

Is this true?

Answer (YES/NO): NO